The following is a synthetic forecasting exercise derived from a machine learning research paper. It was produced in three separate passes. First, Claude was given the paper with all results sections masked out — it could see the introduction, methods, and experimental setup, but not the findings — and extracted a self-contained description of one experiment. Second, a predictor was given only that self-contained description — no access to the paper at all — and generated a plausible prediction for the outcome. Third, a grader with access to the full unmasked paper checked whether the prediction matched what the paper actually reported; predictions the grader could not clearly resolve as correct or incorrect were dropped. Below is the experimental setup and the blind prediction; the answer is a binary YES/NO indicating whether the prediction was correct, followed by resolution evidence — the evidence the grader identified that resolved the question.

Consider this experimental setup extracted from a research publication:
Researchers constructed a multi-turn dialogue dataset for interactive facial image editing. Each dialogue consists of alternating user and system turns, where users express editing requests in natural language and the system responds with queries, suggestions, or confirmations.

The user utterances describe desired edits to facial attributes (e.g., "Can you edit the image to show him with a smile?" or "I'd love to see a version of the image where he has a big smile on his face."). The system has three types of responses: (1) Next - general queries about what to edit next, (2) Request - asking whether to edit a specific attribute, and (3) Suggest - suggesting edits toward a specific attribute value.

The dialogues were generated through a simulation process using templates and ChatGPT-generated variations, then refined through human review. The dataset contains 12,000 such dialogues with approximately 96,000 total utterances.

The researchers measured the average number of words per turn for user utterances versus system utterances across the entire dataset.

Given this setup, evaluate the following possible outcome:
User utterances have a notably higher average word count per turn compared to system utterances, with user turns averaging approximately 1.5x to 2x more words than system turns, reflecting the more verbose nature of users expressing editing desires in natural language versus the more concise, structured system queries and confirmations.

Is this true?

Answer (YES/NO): NO